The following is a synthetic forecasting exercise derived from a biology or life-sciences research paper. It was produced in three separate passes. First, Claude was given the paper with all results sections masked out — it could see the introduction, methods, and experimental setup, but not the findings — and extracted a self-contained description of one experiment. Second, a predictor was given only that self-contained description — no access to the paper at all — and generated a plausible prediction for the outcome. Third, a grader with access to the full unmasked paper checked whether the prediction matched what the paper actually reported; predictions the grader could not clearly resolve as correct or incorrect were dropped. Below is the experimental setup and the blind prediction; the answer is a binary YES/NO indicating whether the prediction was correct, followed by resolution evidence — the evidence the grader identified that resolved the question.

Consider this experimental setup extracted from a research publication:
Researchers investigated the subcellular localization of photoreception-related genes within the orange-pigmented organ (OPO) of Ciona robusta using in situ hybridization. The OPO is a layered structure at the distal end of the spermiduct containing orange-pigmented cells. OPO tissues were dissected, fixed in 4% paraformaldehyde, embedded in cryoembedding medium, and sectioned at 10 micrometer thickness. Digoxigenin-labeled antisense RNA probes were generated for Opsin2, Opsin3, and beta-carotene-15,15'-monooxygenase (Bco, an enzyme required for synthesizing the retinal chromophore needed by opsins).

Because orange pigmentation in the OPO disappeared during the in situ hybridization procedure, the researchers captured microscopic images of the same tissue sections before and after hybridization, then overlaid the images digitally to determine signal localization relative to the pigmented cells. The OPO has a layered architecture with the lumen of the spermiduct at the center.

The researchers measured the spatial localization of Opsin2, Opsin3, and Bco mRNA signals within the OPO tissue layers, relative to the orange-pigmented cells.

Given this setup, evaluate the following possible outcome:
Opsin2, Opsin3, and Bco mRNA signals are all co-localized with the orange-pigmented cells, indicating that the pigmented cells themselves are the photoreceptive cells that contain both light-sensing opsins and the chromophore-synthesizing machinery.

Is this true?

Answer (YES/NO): NO